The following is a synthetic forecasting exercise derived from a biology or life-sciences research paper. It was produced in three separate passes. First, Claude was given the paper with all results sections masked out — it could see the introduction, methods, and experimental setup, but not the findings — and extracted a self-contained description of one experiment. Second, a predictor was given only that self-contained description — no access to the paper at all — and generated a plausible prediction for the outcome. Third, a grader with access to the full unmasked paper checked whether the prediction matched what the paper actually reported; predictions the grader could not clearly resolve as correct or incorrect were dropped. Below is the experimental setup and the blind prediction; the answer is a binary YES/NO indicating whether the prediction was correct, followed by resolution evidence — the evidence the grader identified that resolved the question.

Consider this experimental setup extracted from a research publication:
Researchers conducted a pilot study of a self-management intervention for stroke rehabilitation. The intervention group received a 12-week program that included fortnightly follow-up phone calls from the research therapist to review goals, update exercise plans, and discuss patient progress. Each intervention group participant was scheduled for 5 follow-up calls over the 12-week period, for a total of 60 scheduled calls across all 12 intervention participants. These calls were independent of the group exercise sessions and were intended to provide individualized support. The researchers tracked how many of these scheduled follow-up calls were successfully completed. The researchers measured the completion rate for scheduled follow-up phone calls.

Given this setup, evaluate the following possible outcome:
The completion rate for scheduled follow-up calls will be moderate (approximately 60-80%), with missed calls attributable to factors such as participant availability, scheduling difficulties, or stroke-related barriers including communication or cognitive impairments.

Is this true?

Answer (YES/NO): NO